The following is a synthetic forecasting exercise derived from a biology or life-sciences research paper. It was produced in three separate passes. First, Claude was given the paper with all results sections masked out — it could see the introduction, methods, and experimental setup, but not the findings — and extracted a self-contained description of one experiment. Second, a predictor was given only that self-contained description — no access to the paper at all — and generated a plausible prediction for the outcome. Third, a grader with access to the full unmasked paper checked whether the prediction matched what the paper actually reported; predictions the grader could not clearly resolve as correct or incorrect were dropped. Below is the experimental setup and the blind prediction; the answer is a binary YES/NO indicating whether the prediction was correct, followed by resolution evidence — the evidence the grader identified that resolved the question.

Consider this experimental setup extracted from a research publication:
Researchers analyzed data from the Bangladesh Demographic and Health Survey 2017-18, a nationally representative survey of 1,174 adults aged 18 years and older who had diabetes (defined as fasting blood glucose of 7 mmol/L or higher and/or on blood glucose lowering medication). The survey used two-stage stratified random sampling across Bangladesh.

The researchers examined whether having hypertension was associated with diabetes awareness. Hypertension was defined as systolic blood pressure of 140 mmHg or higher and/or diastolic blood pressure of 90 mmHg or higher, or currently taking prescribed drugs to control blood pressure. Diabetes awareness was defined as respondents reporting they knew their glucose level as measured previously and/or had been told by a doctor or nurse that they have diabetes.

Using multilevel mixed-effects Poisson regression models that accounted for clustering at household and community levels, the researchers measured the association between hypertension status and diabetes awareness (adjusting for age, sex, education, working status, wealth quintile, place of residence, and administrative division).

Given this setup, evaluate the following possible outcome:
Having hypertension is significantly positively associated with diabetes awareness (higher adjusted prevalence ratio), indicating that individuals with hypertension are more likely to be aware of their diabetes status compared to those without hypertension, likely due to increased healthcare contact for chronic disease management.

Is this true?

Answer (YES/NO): YES